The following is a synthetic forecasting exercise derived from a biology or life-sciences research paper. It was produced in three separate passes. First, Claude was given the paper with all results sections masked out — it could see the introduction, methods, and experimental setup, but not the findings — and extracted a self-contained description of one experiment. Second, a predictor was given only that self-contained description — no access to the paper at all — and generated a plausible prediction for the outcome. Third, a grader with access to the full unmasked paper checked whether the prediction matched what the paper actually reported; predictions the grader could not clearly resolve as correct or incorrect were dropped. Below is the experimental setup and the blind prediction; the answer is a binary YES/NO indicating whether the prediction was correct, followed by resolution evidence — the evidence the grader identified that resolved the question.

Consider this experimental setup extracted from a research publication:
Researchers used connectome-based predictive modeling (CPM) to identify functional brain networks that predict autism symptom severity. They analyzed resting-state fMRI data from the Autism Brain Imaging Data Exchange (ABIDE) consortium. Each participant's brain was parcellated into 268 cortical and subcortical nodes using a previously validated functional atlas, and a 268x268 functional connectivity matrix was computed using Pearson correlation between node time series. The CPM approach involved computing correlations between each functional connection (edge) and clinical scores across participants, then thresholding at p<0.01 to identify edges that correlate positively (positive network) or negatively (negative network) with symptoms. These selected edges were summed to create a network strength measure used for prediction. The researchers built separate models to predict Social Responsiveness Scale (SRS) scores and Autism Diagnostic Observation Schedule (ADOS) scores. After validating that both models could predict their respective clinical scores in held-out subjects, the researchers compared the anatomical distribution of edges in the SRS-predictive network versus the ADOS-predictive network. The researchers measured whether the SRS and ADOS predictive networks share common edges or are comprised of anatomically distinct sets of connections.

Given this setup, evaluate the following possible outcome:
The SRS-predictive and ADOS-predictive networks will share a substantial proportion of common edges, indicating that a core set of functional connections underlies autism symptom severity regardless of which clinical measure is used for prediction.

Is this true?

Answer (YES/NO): NO